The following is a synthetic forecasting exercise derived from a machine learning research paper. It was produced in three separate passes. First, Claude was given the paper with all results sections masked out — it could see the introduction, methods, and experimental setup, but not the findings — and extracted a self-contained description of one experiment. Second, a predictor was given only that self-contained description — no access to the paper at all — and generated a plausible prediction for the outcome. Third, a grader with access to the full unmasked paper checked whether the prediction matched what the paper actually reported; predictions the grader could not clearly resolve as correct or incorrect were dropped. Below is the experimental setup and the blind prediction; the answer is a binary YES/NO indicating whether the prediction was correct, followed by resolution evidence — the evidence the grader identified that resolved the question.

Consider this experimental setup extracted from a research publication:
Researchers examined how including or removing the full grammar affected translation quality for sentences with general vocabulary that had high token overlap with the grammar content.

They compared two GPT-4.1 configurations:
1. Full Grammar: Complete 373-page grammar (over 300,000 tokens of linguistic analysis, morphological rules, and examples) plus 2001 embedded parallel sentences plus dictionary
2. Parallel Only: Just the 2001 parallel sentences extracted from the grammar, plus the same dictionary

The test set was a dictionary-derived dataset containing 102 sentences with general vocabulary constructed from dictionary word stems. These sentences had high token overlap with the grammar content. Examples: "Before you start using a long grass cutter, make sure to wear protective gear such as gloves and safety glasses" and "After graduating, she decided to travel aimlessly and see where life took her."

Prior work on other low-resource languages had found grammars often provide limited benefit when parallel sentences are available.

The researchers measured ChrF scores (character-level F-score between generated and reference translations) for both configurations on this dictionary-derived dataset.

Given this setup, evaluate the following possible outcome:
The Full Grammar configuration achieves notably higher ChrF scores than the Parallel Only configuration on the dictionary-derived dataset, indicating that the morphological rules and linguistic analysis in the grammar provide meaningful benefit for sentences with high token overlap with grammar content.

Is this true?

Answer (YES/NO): NO